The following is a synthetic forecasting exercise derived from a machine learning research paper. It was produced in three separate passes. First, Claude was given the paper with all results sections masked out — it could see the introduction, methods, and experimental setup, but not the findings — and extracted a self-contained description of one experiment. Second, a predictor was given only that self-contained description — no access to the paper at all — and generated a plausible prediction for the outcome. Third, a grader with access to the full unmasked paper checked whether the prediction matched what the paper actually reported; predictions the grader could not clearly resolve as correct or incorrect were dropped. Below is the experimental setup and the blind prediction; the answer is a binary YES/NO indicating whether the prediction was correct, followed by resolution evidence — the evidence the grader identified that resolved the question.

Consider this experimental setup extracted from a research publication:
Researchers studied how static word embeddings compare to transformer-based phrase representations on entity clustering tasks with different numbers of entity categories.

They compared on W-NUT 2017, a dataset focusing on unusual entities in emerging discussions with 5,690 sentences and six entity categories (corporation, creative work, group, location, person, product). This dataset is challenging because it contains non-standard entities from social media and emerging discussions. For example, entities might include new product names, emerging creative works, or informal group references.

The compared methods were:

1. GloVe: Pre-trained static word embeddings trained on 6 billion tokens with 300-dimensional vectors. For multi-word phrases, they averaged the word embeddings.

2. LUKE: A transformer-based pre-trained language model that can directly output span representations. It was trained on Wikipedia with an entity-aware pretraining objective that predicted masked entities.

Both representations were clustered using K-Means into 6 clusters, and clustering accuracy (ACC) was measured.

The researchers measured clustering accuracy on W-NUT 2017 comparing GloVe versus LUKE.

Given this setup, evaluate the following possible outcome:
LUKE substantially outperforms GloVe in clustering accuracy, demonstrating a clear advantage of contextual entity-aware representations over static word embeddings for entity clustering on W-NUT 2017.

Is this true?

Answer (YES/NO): NO